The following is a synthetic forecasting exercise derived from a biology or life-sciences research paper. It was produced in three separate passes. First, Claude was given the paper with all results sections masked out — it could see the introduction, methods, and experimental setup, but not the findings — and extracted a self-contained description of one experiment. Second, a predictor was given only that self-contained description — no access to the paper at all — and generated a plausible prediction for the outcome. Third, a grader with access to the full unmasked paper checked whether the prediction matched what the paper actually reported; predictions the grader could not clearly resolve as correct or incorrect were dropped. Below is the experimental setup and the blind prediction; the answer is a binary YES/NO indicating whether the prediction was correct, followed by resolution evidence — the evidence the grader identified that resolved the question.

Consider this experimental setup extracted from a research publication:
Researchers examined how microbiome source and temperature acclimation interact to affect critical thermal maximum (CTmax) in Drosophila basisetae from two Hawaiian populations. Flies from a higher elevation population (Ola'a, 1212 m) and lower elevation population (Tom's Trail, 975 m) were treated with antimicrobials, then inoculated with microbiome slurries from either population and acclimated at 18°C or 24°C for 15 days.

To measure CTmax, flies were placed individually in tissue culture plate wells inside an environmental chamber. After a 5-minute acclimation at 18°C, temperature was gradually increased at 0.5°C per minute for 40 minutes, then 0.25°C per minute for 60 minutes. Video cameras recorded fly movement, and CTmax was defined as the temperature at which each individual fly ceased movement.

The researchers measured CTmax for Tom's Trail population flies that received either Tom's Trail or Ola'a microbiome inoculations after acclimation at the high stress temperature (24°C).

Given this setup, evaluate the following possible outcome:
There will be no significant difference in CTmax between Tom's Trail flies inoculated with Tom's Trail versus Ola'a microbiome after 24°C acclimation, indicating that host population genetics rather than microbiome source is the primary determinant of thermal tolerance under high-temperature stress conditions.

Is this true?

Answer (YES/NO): NO